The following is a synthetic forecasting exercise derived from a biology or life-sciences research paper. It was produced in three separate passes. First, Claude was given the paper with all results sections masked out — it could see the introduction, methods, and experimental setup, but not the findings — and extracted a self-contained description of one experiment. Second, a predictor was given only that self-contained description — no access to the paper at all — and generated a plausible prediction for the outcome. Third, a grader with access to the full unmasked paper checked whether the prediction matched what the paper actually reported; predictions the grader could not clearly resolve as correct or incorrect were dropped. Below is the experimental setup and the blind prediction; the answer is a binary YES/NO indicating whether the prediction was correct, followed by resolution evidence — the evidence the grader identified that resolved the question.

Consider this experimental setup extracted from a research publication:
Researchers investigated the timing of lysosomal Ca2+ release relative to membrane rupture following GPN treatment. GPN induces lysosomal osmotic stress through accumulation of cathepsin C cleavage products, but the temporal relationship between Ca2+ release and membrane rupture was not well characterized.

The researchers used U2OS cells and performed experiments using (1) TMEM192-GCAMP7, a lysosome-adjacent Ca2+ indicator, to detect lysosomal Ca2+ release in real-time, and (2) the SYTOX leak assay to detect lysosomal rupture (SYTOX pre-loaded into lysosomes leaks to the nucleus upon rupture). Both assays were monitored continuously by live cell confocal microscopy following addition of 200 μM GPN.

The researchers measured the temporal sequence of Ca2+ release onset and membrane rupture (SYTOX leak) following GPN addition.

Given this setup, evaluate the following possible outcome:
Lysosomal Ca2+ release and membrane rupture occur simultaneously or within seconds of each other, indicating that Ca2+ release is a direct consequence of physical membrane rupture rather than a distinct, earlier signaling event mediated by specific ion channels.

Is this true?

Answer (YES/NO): NO